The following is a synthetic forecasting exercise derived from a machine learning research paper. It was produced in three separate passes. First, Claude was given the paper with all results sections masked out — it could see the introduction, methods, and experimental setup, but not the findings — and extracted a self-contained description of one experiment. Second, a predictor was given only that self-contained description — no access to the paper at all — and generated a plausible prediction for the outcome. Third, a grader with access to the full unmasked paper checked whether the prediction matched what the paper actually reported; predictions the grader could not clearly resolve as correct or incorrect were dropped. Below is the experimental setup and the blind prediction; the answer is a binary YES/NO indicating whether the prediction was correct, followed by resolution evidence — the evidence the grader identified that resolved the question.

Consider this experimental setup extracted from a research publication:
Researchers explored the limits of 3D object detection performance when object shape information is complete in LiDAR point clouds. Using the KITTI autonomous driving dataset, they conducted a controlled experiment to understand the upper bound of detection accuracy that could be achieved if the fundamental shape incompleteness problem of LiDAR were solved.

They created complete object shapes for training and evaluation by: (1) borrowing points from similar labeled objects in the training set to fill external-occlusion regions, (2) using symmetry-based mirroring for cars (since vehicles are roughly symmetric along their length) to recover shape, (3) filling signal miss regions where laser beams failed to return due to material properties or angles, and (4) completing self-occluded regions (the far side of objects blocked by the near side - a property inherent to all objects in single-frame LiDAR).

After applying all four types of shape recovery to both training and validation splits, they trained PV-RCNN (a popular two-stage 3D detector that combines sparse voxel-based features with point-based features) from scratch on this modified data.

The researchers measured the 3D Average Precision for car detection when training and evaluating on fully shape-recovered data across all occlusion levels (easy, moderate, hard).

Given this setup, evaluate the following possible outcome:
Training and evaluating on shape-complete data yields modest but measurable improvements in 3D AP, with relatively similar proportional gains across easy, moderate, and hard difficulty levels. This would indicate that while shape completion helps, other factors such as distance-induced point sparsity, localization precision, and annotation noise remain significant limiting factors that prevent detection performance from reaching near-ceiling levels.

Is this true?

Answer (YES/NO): NO